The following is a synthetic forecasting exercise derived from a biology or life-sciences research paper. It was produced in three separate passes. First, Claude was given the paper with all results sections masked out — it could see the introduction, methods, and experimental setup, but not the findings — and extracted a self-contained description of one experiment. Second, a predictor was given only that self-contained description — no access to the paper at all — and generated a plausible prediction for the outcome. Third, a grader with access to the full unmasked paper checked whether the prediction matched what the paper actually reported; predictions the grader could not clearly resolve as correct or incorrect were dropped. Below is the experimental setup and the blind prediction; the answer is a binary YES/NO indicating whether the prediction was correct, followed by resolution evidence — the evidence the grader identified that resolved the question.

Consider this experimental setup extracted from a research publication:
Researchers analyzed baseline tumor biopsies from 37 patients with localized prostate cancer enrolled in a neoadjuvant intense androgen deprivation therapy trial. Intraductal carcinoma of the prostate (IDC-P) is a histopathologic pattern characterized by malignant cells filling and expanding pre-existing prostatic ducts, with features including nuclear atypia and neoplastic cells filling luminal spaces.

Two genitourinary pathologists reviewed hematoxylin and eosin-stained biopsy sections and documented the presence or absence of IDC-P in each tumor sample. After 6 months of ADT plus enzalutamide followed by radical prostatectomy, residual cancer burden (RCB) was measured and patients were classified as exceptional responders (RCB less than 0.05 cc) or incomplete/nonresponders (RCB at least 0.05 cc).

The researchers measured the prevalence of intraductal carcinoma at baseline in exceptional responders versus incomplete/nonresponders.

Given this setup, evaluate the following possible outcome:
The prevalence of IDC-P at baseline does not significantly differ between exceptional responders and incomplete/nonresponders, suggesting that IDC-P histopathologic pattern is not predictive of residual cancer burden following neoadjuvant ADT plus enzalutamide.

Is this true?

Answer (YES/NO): NO